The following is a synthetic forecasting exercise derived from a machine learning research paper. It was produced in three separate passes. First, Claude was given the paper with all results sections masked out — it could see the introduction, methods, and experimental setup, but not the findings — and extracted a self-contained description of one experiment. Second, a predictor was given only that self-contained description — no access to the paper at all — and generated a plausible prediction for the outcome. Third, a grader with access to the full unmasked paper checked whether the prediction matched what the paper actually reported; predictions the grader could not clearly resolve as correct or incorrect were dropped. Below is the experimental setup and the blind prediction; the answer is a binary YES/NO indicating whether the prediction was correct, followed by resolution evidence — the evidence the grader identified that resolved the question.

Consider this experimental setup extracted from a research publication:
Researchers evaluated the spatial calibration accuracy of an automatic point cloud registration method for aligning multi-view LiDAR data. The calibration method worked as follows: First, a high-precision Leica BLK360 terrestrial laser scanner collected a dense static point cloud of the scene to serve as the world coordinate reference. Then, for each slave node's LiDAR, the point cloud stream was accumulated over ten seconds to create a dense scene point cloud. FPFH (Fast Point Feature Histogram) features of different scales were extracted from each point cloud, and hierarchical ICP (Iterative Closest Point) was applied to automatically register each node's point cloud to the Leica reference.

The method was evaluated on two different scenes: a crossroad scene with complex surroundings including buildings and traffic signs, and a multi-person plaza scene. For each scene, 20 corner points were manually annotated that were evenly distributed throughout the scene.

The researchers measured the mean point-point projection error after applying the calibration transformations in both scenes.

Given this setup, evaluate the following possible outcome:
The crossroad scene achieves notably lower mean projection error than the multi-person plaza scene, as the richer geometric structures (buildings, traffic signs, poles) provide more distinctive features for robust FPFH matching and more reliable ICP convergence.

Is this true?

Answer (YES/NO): NO